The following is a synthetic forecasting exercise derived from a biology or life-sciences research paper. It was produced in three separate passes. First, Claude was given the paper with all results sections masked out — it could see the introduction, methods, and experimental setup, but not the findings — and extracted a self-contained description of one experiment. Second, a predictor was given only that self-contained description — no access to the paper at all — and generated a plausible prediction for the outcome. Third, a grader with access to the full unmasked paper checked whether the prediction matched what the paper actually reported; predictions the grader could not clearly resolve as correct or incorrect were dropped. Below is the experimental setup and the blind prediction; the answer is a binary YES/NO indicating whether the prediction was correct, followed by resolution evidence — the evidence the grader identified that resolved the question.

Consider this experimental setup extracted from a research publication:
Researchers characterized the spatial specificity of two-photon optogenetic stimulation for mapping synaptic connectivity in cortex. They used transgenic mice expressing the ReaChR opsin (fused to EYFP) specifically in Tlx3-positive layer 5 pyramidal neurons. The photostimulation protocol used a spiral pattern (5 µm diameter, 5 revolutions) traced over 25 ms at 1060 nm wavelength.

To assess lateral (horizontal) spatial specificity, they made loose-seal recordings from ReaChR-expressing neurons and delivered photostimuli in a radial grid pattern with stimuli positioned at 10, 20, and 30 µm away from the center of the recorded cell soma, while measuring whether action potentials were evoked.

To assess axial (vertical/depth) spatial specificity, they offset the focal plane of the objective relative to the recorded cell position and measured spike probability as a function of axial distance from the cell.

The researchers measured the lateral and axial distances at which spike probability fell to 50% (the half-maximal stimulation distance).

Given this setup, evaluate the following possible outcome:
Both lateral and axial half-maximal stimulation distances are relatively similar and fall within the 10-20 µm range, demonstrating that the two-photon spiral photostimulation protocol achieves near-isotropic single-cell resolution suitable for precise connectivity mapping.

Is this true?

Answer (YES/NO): NO